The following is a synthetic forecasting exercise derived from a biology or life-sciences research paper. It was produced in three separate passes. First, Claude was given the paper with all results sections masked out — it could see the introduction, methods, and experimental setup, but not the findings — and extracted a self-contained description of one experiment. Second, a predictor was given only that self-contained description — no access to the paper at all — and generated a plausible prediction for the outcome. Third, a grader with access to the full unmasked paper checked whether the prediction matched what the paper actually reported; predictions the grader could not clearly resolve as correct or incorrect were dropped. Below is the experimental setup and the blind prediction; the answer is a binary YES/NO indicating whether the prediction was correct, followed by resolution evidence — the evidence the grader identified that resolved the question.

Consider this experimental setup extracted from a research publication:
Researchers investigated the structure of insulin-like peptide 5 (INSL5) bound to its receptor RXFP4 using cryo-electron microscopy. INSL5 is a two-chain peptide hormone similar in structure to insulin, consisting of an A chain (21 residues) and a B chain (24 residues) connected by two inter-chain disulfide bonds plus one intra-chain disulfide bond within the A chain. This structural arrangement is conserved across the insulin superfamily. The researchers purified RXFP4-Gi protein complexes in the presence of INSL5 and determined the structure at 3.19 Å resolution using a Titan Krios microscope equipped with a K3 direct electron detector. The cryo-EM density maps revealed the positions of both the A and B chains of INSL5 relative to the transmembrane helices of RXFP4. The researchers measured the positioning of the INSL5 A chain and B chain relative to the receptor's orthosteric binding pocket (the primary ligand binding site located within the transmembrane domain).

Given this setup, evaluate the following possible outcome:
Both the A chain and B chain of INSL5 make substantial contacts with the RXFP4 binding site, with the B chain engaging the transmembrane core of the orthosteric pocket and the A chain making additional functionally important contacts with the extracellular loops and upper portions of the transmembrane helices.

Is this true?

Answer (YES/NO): NO